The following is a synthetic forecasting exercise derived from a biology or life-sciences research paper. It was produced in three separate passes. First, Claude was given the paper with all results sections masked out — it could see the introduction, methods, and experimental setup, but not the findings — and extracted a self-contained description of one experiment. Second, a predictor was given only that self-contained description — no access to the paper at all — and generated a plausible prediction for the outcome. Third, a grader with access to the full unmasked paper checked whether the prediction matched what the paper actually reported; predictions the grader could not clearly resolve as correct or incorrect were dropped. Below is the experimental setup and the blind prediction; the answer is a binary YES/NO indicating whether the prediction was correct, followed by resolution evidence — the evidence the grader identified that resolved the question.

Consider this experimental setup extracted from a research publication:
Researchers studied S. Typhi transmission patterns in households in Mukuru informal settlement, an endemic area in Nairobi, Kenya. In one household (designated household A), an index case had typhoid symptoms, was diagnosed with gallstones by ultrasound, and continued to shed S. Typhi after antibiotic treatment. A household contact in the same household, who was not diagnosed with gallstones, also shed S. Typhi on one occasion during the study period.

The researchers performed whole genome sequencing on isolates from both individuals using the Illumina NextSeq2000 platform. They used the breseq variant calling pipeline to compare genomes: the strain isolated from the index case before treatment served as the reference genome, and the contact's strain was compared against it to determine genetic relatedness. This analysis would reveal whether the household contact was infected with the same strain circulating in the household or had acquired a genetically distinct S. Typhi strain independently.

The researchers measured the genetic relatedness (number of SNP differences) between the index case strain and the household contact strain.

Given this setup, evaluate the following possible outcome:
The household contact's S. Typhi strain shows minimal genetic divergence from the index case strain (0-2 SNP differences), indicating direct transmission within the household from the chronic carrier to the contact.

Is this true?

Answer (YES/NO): YES